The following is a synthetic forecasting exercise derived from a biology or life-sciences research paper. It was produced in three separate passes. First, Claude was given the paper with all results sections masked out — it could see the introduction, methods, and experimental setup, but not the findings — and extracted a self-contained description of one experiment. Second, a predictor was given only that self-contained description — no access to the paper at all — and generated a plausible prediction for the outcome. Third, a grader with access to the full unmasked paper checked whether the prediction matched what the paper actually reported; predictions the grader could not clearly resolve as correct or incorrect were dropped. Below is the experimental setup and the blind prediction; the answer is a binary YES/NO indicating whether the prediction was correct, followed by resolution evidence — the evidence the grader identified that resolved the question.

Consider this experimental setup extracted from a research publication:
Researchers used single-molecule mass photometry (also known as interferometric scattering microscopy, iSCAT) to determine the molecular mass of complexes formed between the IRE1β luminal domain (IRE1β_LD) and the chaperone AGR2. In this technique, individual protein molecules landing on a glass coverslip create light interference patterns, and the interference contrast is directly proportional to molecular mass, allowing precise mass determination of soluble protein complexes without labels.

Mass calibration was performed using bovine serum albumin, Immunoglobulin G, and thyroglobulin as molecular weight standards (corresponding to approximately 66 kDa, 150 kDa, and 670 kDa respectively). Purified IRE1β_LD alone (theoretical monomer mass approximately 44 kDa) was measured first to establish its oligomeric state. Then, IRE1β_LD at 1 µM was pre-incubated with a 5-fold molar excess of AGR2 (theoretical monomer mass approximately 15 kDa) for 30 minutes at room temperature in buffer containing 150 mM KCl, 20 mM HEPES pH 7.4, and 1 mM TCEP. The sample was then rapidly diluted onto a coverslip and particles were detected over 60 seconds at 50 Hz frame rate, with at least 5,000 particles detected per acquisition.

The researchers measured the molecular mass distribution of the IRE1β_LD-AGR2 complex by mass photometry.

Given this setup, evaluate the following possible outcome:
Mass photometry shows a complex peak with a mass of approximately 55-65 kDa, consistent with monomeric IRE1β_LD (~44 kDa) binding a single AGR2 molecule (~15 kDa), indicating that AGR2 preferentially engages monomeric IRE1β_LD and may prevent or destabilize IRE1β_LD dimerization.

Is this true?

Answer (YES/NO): NO